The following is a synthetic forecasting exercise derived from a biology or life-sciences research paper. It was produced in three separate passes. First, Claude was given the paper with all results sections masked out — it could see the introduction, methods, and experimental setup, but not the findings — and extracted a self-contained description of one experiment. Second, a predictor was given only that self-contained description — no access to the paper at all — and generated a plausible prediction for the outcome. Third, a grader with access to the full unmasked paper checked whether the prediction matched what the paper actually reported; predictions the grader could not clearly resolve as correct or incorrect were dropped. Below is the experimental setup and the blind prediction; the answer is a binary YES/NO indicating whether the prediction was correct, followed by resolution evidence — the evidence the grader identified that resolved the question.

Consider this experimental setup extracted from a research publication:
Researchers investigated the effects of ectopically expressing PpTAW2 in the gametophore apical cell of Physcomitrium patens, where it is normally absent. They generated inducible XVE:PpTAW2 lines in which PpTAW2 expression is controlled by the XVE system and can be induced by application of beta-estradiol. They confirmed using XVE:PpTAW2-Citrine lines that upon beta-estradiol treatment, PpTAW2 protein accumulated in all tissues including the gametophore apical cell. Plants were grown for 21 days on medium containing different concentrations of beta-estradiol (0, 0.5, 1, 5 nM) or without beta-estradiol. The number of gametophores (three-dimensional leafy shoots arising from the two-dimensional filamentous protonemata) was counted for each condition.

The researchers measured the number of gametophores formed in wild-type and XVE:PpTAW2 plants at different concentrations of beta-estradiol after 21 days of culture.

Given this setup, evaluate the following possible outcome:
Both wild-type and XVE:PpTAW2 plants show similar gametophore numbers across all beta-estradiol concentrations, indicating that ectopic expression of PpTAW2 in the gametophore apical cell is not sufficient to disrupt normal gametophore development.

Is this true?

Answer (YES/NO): NO